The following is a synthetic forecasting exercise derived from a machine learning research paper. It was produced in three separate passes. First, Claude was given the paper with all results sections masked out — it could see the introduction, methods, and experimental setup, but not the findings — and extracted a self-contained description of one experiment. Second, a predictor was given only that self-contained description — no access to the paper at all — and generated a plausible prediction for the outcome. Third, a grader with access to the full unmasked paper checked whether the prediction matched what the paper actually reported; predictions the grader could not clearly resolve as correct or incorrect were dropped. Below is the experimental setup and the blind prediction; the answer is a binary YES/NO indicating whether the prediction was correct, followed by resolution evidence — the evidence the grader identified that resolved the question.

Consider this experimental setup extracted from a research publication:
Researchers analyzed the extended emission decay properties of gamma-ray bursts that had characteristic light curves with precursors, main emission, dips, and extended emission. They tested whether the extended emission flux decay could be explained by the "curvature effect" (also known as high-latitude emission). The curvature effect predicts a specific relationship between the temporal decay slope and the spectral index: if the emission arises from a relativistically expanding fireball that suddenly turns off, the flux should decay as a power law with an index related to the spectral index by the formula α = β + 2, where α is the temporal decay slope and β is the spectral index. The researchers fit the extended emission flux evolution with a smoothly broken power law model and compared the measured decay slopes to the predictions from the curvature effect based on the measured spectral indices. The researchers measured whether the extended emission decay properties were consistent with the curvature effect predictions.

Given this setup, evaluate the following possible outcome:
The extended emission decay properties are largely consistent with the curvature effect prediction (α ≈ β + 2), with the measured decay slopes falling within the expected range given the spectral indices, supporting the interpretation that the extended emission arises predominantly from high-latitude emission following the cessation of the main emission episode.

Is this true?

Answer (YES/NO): NO